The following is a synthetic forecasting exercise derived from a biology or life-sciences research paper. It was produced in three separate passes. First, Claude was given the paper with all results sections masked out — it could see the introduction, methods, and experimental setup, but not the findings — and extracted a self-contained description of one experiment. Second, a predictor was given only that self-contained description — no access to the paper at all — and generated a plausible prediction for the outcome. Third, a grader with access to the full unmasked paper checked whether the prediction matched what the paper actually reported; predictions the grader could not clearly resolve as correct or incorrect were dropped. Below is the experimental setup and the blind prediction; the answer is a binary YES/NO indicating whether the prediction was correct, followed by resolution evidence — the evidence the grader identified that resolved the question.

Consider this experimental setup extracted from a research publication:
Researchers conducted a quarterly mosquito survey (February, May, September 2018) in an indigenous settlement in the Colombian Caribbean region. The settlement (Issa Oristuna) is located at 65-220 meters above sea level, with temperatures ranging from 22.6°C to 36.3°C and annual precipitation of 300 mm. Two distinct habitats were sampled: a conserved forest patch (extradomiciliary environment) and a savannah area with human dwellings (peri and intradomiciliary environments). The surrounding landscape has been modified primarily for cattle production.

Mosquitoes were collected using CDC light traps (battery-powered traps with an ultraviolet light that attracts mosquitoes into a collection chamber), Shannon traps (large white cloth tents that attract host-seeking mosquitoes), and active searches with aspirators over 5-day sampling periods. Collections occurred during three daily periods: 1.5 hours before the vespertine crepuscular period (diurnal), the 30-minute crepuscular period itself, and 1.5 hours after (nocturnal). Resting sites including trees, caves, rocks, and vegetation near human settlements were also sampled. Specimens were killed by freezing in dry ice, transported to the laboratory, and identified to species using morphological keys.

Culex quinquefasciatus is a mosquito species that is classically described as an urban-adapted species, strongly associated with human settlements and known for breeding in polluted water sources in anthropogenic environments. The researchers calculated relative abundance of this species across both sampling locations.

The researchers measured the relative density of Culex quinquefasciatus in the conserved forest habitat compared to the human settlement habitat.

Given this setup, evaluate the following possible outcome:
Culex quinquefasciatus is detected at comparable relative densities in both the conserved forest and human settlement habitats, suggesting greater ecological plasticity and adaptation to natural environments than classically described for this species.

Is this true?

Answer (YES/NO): YES